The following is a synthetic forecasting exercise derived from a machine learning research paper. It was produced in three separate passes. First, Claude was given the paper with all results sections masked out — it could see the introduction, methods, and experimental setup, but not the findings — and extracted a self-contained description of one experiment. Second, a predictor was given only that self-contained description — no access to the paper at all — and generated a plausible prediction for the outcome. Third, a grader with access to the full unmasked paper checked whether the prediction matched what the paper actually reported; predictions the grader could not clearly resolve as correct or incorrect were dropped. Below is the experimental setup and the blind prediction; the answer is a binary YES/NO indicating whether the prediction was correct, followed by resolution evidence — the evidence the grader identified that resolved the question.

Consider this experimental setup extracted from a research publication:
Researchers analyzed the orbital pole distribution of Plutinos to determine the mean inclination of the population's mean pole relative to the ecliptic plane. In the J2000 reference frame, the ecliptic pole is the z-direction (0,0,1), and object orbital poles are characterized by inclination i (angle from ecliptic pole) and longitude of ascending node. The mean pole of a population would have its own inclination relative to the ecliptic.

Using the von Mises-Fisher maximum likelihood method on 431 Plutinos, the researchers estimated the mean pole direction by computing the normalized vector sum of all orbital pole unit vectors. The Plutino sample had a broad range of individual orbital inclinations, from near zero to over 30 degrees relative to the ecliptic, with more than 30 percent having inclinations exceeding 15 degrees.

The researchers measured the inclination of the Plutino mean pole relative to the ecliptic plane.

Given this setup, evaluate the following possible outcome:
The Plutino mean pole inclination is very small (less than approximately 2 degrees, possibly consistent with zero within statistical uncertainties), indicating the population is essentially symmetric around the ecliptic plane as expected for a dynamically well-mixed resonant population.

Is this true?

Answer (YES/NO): NO